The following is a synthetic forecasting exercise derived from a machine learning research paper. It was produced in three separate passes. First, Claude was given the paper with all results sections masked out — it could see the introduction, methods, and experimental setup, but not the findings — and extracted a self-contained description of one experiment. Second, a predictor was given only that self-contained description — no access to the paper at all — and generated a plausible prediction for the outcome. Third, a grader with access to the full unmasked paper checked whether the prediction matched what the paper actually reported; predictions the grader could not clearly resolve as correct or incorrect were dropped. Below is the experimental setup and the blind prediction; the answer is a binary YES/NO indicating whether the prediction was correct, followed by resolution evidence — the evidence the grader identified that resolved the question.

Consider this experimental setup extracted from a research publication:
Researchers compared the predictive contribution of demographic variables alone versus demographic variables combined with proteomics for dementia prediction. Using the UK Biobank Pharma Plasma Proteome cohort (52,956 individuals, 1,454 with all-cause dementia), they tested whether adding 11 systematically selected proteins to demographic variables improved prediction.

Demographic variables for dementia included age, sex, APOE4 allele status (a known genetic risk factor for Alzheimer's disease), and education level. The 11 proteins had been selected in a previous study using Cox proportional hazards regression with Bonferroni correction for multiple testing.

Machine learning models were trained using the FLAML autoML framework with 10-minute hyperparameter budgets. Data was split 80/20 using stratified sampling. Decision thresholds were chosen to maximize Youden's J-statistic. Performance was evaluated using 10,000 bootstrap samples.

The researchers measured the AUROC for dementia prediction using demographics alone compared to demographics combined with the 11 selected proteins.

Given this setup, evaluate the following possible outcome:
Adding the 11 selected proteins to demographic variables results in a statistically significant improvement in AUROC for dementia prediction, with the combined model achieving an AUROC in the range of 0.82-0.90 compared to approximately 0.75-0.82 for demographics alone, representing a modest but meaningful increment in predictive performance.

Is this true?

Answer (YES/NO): NO